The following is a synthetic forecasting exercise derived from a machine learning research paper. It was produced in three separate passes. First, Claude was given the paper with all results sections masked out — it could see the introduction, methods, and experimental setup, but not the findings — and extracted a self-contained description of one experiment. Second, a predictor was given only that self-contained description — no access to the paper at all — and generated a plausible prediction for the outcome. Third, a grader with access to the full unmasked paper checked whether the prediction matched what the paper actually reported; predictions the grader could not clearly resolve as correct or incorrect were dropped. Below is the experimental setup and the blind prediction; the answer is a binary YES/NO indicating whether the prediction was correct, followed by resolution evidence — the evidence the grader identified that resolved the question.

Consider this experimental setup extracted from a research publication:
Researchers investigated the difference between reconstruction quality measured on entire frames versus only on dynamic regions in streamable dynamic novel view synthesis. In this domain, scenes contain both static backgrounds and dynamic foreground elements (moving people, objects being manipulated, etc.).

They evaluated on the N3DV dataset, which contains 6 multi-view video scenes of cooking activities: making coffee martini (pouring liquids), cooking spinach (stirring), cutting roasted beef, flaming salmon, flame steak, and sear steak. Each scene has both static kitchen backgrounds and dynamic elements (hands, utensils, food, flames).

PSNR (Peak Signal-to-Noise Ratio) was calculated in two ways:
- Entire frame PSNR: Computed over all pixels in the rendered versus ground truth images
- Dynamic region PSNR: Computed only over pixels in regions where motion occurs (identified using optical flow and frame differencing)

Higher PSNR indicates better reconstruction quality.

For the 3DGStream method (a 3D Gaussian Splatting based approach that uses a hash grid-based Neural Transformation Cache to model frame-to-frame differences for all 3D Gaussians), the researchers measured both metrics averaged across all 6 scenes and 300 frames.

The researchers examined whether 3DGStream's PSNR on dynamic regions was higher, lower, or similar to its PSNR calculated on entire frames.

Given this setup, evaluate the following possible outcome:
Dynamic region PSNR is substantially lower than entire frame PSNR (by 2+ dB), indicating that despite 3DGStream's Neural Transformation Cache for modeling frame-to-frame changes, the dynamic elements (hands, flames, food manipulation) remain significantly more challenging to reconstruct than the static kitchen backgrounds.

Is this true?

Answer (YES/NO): NO